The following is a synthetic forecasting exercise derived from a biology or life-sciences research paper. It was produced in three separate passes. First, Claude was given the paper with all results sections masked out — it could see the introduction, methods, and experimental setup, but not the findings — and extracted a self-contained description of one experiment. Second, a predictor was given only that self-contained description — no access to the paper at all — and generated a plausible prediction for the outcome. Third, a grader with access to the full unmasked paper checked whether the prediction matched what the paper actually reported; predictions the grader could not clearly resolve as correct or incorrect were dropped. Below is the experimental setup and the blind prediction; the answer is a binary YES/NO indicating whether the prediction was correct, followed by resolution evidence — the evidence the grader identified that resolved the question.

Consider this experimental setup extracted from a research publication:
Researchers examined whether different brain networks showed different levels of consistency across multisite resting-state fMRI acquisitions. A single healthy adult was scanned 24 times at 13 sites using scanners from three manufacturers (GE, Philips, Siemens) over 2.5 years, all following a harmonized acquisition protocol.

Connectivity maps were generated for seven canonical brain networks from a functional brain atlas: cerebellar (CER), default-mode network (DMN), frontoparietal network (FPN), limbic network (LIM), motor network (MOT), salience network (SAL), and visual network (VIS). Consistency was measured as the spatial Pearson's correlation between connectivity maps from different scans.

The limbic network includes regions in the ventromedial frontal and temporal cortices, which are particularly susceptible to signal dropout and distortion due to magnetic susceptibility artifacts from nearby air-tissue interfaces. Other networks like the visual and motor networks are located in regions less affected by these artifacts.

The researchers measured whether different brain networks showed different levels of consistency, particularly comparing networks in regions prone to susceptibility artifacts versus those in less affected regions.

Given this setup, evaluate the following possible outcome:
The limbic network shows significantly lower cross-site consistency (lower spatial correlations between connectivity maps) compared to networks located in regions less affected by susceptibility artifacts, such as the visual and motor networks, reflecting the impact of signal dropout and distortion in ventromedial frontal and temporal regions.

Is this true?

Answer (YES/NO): YES